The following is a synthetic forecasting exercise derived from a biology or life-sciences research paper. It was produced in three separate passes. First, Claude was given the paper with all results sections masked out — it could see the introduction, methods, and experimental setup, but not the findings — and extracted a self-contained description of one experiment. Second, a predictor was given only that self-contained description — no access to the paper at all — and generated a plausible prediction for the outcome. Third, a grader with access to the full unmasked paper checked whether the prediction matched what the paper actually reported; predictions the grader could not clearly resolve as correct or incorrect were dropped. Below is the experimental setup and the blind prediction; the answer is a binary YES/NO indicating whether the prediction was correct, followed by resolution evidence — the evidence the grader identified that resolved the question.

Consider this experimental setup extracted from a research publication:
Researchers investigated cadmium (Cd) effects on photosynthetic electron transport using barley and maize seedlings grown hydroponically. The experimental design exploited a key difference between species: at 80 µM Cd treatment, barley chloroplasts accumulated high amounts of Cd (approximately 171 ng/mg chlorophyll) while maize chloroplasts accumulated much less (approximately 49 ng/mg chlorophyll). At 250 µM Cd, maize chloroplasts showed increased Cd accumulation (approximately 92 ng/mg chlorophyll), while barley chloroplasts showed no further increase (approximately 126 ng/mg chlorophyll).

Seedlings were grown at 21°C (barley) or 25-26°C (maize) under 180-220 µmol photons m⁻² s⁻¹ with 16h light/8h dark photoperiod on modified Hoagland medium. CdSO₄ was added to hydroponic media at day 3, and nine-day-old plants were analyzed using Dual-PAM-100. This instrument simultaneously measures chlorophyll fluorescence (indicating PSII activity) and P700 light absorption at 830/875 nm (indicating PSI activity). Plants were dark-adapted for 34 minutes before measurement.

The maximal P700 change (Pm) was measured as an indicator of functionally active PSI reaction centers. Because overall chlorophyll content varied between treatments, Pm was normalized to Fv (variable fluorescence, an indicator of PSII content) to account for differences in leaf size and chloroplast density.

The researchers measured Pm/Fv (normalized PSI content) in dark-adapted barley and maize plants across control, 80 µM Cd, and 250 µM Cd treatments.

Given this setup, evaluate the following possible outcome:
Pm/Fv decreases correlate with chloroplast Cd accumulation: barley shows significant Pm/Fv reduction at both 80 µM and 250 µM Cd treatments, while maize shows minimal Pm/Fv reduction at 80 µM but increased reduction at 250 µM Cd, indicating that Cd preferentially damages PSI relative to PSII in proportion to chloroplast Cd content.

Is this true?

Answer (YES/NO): YES